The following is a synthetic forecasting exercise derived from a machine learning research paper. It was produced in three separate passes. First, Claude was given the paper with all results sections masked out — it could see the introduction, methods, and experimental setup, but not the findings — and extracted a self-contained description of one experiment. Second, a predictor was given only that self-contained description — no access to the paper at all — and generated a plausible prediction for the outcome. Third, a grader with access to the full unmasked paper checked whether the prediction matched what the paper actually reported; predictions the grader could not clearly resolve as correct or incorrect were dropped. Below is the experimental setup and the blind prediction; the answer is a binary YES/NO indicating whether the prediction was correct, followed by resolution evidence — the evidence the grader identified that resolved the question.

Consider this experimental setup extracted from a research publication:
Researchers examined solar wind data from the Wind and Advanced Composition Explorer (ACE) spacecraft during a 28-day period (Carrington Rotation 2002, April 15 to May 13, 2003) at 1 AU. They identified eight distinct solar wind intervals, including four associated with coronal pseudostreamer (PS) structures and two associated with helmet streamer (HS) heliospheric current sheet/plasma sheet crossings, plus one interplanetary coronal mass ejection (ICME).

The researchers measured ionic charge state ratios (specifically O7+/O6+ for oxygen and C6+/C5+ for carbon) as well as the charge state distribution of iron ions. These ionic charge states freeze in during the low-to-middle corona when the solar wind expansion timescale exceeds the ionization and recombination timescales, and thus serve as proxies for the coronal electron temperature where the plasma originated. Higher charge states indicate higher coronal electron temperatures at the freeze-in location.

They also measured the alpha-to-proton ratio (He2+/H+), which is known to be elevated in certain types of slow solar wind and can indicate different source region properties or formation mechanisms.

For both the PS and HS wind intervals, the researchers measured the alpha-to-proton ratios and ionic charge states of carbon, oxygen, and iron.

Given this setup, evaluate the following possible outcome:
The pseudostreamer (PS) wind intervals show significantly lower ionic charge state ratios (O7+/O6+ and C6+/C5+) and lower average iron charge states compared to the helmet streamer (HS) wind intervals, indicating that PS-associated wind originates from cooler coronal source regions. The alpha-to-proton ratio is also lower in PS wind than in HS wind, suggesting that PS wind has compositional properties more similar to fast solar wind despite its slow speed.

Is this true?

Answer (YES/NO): NO